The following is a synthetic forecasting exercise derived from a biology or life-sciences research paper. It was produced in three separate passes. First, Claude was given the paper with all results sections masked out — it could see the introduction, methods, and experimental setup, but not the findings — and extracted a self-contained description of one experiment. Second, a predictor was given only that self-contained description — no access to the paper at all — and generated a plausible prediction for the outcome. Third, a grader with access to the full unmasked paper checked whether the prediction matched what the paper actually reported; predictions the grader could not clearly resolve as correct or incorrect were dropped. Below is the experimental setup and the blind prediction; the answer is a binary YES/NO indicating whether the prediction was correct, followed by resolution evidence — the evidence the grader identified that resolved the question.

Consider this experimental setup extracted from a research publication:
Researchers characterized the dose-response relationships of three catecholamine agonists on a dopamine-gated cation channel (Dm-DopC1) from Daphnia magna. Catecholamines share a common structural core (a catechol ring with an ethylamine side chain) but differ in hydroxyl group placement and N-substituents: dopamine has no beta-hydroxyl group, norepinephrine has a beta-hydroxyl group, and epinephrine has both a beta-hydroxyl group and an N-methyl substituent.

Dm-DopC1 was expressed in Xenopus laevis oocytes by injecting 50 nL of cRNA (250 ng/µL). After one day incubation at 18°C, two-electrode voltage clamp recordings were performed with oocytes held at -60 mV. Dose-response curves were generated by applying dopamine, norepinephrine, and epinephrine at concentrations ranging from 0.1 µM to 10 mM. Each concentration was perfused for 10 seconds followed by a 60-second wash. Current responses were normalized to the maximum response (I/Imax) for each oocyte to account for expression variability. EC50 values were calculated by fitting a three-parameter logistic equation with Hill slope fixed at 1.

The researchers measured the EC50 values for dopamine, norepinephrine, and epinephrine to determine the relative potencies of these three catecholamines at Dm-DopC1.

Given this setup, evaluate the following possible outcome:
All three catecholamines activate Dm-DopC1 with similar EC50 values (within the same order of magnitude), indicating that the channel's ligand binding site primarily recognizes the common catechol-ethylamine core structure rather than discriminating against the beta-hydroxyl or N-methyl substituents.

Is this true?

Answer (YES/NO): NO